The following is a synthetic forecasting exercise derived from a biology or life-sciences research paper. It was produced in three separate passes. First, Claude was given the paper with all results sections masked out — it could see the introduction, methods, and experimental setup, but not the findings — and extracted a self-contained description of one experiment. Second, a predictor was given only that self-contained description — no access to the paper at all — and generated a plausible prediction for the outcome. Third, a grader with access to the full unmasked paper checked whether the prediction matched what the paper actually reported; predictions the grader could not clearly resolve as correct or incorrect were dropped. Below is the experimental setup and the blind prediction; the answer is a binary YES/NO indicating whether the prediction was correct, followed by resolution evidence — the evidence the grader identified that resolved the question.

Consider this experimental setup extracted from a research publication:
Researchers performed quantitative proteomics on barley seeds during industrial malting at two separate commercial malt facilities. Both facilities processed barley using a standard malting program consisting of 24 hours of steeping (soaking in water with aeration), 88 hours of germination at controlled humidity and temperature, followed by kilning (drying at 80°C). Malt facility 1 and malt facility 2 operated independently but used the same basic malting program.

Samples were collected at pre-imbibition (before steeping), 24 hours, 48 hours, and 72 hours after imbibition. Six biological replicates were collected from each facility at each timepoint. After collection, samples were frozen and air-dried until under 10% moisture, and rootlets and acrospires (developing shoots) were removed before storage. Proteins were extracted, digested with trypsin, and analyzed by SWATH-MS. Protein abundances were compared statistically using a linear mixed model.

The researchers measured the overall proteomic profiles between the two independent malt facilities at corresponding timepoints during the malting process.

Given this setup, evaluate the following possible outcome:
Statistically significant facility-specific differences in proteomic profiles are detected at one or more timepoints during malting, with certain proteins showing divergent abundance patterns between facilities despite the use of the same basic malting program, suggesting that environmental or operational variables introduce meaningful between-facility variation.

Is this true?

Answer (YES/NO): NO